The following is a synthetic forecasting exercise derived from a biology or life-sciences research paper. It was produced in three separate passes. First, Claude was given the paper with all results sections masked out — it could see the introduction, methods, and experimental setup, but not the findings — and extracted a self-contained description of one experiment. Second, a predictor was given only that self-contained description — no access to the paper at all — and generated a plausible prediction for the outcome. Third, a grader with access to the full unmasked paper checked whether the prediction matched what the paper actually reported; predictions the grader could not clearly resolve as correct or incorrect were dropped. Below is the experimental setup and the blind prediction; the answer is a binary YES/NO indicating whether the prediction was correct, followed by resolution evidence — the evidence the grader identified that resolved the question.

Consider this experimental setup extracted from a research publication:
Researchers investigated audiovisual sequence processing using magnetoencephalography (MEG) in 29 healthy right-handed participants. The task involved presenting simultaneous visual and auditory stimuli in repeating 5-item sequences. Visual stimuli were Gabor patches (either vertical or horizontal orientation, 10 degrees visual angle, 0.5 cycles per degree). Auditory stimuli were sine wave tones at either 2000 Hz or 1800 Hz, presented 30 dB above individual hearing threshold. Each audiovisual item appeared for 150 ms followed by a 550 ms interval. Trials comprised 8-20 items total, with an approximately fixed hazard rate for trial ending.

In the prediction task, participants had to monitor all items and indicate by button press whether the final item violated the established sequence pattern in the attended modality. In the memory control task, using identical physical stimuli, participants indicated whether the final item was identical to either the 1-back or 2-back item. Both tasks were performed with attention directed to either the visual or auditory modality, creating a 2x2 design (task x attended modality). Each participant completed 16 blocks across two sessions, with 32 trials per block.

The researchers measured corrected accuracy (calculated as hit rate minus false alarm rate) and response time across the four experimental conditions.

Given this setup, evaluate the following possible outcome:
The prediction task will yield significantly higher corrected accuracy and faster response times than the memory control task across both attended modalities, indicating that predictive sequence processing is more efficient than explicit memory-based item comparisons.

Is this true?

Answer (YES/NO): NO